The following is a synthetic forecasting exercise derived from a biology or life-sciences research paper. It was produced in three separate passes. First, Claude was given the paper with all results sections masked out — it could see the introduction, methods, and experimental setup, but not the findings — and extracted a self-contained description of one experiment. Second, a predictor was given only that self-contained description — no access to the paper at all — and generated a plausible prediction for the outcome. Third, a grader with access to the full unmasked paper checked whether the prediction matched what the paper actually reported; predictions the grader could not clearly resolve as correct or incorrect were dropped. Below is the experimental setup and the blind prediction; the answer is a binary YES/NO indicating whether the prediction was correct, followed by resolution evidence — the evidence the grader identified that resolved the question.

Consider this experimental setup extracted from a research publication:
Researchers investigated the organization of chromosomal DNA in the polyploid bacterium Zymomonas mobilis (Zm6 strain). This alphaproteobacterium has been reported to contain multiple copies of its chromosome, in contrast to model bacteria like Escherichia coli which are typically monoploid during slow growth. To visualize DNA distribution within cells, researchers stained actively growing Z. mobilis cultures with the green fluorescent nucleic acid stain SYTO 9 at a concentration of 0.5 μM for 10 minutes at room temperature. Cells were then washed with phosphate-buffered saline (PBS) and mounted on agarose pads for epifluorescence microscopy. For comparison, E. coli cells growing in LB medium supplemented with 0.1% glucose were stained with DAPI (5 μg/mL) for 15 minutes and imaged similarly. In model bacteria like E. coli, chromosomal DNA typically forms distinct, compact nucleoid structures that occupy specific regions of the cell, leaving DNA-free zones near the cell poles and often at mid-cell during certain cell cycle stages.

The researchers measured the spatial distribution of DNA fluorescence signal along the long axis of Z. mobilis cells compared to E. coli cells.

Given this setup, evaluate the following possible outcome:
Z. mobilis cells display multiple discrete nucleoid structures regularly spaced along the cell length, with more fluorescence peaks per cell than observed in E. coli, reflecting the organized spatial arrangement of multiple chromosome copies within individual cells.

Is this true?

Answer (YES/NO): NO